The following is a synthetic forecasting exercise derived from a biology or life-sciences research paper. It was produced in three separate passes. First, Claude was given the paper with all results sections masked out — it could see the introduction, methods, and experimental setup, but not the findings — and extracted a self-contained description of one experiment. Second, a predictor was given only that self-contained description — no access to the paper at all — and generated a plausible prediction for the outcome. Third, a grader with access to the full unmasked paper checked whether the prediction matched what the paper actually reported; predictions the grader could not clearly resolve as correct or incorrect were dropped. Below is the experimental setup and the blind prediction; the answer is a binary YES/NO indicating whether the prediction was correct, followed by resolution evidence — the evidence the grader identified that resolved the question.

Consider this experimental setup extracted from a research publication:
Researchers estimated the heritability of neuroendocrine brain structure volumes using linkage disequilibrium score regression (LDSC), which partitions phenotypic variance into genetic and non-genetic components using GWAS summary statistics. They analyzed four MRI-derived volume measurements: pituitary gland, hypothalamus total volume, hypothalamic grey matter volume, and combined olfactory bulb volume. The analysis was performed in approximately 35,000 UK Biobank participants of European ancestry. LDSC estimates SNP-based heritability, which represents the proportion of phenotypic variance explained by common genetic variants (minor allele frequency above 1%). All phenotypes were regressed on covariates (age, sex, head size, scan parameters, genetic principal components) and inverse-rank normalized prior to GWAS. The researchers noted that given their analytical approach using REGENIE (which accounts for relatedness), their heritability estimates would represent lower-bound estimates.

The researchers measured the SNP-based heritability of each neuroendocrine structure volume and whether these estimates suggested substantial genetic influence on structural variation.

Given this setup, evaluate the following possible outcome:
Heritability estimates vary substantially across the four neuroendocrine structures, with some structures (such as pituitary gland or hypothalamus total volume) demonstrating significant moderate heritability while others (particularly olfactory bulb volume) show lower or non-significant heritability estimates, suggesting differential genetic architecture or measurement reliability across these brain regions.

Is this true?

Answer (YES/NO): YES